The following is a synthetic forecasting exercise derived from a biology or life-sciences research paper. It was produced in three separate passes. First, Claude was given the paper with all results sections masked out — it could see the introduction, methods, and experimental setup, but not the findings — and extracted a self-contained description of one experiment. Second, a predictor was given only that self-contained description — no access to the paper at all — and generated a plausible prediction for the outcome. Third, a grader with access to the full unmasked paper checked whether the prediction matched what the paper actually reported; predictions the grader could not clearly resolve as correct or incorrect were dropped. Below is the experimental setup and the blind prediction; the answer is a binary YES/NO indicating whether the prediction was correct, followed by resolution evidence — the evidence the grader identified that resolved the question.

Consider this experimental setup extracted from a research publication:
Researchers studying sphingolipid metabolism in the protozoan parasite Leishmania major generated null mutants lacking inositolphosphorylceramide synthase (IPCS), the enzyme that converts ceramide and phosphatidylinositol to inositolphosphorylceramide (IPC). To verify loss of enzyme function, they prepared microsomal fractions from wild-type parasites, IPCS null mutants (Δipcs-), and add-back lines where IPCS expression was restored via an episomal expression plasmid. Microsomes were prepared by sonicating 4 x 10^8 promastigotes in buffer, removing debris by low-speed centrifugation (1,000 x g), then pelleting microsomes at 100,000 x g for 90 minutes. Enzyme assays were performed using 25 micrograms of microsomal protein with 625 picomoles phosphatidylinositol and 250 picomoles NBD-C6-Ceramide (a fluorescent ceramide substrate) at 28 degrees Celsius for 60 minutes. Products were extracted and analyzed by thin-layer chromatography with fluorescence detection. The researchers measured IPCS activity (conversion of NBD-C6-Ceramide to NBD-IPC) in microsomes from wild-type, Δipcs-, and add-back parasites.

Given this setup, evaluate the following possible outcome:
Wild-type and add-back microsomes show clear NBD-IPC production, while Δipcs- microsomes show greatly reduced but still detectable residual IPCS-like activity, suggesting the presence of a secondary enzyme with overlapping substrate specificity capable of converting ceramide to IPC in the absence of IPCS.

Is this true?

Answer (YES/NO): NO